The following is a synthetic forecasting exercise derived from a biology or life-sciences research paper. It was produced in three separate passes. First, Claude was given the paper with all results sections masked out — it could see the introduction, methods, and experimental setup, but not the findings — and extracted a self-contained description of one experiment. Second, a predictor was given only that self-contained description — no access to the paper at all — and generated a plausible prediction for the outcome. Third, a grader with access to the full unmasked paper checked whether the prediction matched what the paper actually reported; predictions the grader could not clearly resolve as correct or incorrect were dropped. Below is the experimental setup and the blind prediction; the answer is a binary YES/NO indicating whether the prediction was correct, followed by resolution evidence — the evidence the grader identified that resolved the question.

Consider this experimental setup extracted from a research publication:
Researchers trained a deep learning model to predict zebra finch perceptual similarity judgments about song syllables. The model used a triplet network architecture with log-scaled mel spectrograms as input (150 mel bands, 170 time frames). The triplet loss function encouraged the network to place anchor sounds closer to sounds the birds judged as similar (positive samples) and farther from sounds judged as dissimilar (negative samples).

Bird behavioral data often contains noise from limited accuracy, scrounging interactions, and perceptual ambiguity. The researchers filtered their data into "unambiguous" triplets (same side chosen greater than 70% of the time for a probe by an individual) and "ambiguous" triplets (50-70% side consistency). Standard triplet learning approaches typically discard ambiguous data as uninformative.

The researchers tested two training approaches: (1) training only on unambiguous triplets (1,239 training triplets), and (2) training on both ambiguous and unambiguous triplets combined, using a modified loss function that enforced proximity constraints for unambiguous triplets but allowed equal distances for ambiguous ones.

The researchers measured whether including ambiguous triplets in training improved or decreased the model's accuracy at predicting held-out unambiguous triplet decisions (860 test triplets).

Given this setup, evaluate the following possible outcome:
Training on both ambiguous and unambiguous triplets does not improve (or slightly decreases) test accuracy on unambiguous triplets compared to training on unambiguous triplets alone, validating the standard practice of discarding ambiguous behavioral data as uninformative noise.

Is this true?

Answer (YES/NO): NO